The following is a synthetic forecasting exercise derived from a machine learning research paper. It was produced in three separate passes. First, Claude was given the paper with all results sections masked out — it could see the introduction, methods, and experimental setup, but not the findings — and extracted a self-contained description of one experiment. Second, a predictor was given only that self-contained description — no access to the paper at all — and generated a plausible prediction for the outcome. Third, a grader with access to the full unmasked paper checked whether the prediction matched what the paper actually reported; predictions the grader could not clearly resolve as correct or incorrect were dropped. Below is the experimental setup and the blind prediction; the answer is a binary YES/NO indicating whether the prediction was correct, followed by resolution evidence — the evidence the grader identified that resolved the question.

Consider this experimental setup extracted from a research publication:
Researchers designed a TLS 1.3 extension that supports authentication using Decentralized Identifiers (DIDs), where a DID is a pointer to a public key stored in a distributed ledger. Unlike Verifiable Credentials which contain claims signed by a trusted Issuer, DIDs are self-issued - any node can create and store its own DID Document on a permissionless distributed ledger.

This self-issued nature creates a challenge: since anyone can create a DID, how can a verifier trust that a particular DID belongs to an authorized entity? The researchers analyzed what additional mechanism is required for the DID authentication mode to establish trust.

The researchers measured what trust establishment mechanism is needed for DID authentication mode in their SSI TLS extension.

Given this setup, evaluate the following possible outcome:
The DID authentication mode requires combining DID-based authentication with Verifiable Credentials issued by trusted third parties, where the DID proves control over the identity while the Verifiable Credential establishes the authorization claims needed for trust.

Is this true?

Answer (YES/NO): NO